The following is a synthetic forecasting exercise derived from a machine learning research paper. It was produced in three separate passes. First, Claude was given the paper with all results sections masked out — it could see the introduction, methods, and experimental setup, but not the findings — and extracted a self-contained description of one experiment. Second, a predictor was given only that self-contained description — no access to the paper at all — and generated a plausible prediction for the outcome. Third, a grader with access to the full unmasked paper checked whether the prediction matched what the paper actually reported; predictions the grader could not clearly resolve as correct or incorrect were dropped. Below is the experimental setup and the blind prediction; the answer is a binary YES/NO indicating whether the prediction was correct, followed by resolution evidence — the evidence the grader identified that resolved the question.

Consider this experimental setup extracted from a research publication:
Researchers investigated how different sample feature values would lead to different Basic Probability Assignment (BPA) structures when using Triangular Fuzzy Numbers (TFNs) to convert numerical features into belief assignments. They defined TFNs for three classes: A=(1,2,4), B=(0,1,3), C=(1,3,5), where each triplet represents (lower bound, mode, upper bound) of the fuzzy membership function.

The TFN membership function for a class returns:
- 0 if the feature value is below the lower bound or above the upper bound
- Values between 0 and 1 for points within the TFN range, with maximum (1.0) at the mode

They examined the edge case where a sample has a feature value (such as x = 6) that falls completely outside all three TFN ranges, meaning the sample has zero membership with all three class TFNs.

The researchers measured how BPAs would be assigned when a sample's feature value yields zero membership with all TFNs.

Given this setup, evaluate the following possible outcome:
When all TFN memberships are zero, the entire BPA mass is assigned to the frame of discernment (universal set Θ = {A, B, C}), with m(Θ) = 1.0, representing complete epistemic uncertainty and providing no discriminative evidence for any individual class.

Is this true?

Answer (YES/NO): YES